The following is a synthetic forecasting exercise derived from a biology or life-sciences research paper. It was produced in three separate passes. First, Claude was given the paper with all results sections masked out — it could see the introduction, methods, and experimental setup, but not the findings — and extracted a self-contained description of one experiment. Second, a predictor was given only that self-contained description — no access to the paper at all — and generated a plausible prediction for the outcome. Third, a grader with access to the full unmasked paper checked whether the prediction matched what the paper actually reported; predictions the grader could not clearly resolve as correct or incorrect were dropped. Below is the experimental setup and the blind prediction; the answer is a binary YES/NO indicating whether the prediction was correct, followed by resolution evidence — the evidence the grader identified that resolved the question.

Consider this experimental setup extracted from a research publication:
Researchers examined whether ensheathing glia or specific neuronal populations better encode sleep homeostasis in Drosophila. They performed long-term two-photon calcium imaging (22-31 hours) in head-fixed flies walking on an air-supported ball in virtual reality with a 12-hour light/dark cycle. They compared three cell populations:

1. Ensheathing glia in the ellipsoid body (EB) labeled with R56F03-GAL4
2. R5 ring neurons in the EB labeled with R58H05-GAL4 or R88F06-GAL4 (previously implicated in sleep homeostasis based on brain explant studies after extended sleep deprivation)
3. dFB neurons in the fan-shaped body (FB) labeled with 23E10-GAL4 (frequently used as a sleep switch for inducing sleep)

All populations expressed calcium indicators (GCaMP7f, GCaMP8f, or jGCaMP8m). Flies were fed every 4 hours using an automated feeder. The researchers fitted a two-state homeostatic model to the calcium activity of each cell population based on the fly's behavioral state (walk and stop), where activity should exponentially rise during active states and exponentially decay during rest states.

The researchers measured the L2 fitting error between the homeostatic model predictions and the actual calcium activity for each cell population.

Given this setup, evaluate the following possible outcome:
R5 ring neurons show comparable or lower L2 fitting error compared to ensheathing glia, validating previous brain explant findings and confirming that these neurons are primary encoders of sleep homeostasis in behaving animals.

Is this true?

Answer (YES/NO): NO